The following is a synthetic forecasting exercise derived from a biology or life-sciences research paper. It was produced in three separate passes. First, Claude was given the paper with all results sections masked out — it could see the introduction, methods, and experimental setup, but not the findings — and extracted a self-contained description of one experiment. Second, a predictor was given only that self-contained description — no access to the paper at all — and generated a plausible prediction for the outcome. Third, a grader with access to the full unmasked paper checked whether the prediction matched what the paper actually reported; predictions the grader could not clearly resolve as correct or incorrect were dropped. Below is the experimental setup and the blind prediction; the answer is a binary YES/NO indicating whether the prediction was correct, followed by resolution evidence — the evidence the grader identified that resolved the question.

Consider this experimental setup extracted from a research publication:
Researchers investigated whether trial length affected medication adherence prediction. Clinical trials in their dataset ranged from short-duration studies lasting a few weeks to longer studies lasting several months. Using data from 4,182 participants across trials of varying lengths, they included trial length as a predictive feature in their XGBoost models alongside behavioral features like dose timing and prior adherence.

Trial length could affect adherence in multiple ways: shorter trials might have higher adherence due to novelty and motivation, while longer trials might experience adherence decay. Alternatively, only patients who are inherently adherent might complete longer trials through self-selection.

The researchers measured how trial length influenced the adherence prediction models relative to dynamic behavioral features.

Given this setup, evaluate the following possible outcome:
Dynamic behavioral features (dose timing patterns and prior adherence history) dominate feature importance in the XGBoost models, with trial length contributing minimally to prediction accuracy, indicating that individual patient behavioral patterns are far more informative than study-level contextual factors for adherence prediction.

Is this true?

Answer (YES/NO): NO